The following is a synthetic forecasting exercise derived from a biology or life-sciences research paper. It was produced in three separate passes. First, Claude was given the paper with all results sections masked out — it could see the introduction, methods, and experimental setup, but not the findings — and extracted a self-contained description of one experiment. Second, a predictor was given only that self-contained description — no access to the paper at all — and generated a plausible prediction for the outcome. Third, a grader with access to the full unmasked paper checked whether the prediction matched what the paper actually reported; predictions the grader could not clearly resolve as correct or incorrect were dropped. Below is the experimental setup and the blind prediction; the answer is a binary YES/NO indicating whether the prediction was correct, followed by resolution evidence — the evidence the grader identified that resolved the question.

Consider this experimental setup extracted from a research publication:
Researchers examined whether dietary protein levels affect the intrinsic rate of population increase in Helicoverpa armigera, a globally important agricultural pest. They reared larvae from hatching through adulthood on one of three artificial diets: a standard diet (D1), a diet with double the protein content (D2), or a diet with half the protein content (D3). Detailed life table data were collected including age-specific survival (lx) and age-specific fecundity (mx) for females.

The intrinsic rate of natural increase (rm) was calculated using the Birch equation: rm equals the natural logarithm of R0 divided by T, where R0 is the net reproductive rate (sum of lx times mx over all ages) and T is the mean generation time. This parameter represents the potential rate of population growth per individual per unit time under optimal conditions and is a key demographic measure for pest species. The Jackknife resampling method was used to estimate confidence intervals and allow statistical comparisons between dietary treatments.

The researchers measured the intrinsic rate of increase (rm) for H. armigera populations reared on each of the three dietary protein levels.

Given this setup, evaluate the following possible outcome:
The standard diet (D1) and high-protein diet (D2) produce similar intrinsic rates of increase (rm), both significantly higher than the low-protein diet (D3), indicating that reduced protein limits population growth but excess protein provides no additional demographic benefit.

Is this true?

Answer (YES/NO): NO